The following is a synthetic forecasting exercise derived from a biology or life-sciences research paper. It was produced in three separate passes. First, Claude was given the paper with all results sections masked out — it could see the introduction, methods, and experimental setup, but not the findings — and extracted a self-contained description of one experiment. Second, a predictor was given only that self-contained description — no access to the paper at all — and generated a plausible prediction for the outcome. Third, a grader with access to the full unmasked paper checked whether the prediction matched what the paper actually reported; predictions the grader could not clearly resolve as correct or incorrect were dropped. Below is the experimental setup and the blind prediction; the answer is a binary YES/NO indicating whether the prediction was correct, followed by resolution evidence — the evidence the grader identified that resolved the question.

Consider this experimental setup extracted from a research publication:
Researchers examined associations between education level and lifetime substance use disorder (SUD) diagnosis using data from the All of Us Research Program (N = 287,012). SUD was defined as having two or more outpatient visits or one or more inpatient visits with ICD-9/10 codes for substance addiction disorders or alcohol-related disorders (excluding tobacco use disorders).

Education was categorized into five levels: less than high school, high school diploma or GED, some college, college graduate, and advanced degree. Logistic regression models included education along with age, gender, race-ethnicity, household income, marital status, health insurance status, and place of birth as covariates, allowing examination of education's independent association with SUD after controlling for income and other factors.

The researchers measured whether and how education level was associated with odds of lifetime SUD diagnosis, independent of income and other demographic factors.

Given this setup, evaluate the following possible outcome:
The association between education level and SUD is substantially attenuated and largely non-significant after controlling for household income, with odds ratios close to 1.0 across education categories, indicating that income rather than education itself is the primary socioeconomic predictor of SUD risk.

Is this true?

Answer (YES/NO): NO